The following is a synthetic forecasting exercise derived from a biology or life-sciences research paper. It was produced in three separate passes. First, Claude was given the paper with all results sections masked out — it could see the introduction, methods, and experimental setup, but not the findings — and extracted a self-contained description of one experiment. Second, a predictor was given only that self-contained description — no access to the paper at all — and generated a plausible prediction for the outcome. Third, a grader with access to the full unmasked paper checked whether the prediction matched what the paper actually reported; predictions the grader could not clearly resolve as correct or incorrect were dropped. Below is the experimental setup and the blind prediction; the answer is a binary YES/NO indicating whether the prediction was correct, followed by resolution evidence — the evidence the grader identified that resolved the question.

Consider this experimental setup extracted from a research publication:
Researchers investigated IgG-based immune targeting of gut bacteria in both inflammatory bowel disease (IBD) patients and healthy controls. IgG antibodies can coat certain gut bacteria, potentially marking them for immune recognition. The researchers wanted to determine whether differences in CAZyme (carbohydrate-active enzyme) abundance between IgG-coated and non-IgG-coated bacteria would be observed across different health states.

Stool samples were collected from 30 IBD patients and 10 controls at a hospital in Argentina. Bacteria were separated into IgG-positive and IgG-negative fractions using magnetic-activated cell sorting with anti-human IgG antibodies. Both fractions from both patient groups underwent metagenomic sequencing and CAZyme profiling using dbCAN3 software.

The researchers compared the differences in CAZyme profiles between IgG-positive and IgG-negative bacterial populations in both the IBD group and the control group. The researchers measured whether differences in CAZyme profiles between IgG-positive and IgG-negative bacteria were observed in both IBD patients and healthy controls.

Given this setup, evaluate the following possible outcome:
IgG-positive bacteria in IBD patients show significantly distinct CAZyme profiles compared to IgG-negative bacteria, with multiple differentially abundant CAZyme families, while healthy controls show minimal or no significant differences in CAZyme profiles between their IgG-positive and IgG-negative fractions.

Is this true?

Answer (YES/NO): NO